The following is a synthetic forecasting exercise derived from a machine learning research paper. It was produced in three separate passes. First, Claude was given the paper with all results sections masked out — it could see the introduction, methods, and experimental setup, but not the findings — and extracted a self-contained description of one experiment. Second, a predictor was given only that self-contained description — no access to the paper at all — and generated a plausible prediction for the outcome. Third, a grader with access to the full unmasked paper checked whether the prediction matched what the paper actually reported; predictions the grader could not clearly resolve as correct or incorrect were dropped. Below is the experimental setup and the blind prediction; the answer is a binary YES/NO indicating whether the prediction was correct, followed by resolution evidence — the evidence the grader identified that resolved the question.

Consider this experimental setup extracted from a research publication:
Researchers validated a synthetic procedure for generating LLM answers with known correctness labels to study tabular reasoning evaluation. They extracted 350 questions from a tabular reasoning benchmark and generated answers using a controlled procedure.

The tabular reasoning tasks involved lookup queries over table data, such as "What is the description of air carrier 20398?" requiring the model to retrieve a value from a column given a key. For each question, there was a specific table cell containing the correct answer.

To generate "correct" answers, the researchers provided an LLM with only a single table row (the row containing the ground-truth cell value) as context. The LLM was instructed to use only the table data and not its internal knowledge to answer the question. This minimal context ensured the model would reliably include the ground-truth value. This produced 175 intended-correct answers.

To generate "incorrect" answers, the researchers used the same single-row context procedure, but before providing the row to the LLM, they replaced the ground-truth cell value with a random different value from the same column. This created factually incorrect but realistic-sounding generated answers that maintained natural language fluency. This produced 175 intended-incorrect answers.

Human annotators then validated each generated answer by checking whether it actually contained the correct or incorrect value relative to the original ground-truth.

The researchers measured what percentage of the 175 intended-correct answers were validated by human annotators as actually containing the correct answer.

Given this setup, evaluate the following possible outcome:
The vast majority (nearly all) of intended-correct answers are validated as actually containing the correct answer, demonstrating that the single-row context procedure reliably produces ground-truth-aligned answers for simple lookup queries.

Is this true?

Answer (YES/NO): YES